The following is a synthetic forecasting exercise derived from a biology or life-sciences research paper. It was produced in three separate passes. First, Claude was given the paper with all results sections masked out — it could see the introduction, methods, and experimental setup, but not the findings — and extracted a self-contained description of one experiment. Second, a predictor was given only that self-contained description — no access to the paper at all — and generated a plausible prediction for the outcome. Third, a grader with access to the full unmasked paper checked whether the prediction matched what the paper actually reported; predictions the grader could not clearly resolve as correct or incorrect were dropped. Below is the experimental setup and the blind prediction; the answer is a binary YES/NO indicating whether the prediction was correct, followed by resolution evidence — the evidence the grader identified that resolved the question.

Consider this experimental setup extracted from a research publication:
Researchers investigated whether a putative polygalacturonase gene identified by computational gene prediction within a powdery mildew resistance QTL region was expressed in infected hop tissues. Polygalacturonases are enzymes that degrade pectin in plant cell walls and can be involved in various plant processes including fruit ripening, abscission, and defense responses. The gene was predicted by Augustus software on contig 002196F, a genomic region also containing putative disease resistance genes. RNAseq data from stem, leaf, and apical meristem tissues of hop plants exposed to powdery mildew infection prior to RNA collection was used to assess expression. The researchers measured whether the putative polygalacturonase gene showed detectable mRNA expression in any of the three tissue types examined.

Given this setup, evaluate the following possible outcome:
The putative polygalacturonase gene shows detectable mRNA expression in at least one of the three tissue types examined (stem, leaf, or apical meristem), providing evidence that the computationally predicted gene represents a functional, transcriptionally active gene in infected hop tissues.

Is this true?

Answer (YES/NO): NO